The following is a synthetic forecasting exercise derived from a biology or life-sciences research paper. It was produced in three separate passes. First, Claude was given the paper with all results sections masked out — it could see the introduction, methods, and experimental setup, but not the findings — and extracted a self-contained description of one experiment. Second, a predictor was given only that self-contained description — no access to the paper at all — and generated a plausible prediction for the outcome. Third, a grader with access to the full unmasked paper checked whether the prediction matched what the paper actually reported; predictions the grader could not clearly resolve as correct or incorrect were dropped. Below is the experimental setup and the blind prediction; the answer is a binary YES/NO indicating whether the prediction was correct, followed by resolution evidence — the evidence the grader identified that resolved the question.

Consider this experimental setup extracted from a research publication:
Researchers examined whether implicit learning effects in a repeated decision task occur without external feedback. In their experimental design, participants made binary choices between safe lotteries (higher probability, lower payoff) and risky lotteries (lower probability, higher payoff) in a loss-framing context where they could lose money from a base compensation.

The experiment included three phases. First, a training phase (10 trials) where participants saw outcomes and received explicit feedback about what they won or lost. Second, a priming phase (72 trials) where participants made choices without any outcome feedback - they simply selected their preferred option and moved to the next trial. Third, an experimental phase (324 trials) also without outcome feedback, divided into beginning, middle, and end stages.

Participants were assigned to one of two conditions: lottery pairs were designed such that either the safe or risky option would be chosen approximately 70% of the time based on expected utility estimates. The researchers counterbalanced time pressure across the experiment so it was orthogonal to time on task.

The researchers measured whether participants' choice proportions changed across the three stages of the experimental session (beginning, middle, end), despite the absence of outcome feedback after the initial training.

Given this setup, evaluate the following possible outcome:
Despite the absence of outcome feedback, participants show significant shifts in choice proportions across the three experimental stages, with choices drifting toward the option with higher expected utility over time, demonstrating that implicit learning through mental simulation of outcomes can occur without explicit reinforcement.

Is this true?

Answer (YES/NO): NO